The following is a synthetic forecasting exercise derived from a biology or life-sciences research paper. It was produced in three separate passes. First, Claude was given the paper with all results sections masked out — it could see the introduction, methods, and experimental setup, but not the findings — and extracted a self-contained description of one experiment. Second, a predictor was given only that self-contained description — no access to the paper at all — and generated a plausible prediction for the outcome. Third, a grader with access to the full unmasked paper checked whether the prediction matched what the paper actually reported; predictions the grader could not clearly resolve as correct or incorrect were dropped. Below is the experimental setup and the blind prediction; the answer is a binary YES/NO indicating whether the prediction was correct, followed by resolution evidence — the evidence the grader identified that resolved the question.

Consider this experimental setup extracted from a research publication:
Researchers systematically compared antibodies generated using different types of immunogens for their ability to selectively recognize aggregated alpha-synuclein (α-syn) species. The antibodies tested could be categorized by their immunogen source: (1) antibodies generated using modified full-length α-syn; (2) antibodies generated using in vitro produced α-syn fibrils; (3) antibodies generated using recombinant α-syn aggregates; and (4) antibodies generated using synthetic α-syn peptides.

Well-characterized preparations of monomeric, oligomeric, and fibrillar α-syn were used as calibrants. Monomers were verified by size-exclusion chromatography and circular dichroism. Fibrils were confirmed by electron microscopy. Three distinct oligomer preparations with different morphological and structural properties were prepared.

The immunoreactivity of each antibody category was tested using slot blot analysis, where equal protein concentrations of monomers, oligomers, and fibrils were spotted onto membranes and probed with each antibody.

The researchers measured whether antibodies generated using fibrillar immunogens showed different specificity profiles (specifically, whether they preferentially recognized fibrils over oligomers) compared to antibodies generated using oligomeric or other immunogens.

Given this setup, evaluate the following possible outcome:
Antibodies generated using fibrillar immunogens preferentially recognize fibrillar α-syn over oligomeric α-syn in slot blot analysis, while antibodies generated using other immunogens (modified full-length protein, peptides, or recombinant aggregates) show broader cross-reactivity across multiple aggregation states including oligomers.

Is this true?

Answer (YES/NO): NO